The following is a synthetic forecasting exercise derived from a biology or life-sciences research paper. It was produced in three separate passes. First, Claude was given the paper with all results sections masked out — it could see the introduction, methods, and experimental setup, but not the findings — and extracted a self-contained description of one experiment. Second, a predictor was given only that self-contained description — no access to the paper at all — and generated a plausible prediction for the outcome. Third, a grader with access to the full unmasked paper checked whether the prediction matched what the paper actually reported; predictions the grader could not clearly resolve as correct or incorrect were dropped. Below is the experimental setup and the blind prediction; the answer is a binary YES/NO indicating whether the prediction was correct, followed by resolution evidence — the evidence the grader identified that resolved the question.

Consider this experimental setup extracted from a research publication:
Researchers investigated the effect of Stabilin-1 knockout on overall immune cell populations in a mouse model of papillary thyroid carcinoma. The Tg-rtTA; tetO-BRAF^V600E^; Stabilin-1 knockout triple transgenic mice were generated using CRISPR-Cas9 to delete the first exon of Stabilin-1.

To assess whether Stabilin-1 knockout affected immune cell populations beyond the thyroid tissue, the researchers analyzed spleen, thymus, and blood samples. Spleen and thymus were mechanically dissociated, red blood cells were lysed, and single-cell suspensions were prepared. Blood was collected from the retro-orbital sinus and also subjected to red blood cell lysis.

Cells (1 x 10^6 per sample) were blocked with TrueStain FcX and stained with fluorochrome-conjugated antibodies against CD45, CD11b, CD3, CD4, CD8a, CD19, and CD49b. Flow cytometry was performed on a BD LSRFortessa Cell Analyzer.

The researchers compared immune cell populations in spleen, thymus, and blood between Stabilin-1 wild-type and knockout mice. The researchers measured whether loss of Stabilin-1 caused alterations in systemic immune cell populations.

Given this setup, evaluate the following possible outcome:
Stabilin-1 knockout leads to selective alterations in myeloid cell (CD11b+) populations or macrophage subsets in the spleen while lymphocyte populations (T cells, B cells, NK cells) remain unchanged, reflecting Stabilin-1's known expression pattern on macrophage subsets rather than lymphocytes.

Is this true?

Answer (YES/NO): NO